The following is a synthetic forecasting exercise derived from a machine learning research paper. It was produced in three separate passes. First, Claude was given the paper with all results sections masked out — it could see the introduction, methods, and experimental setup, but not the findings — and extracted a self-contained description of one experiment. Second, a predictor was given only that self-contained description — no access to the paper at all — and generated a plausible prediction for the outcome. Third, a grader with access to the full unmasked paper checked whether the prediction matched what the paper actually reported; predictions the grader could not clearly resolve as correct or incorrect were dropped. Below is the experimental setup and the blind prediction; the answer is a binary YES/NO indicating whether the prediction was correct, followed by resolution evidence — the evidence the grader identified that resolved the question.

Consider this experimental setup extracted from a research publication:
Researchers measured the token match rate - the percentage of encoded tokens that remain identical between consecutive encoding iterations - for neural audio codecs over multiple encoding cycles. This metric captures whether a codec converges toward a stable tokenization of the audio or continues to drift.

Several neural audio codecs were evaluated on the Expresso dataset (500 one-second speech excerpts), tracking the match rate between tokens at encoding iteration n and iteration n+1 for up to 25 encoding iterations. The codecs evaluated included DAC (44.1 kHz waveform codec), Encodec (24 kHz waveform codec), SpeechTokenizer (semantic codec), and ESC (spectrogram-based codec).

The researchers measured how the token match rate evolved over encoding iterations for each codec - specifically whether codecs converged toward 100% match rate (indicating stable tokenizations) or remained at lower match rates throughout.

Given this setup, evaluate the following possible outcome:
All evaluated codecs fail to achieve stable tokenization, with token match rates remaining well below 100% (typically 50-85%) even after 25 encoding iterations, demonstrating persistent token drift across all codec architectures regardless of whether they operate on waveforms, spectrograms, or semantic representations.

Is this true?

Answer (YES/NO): NO